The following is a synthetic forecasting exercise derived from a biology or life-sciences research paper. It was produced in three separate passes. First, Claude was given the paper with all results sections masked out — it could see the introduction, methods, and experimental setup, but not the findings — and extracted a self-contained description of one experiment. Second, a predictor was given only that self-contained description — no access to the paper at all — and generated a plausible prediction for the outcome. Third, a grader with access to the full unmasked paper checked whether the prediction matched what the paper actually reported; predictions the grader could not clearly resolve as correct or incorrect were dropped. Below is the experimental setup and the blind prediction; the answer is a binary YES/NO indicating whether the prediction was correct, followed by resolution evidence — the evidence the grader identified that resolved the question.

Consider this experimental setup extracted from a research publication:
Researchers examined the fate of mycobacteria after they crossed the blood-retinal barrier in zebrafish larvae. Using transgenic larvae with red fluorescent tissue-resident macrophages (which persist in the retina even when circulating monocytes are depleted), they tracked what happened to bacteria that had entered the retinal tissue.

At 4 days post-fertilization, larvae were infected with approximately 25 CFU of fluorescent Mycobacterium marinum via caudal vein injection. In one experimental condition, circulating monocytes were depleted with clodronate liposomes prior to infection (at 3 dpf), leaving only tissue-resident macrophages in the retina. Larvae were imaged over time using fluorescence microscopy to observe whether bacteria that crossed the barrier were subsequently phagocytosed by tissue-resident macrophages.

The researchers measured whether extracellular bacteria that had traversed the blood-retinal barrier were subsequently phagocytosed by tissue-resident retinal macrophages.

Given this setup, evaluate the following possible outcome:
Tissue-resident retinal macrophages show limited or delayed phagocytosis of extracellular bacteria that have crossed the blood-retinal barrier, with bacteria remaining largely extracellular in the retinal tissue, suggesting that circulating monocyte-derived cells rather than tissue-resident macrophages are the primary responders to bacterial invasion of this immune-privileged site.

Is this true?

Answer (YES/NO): NO